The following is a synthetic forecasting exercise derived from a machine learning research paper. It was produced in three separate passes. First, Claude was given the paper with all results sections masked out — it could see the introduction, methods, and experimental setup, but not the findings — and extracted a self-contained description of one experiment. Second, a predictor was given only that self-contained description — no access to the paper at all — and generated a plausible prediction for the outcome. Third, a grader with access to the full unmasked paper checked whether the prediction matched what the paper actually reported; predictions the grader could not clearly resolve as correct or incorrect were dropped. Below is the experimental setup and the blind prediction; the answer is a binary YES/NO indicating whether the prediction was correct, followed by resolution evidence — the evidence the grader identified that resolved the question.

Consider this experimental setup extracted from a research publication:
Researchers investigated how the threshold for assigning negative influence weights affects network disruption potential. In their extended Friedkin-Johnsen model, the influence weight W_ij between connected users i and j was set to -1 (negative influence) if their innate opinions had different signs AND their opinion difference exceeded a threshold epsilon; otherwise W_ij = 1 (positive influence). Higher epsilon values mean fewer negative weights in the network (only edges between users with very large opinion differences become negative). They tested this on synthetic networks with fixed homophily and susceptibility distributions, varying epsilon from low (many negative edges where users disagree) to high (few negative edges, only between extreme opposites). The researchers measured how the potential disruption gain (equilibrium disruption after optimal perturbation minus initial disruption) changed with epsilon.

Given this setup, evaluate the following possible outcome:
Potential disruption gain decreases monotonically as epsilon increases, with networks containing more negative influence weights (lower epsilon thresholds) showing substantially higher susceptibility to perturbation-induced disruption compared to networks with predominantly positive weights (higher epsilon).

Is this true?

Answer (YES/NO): NO